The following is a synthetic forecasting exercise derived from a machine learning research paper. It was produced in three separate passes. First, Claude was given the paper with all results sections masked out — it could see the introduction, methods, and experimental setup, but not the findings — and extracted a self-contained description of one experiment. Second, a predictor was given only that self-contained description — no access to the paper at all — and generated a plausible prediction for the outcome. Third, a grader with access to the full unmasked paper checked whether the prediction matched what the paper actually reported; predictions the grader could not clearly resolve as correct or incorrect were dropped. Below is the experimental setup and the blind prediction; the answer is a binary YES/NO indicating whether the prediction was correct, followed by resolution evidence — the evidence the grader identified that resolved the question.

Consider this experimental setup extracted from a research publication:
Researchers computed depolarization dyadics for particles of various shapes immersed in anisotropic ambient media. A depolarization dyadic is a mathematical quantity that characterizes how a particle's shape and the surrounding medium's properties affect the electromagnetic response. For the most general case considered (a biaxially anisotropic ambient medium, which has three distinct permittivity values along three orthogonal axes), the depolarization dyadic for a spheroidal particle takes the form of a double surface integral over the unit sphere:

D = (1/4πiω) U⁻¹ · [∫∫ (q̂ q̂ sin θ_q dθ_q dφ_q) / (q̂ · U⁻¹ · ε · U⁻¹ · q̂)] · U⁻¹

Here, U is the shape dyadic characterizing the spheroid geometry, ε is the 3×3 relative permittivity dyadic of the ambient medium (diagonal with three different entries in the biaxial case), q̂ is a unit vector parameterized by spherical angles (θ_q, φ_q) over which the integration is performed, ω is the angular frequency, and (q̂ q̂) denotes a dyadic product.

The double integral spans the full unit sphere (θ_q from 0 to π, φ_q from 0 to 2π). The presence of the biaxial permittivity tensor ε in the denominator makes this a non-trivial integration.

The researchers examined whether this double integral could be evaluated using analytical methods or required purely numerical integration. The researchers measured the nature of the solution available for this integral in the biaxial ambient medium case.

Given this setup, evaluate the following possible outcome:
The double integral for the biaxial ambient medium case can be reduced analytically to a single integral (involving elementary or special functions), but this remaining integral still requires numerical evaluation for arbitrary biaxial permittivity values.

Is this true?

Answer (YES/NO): NO